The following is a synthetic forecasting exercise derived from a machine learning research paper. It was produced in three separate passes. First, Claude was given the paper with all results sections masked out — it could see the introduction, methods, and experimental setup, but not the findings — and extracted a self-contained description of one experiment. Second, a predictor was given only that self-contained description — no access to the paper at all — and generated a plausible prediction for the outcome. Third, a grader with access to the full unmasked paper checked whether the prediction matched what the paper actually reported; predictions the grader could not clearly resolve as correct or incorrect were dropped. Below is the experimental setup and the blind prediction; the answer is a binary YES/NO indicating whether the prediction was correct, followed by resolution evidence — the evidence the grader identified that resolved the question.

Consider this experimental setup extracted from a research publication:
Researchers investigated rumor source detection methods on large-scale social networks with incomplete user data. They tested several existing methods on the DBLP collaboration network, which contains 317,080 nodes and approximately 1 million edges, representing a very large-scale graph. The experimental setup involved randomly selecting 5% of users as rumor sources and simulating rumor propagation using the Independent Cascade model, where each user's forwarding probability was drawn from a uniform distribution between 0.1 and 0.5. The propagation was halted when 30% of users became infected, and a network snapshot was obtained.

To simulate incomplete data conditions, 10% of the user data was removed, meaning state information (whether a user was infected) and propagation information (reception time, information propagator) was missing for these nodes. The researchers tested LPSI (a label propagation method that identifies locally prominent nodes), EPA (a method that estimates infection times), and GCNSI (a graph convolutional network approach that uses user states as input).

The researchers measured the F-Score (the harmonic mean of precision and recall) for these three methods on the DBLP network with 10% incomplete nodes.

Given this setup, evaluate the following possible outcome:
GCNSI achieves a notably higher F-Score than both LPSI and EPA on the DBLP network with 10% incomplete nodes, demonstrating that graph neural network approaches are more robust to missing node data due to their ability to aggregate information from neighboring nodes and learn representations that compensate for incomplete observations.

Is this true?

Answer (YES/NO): NO